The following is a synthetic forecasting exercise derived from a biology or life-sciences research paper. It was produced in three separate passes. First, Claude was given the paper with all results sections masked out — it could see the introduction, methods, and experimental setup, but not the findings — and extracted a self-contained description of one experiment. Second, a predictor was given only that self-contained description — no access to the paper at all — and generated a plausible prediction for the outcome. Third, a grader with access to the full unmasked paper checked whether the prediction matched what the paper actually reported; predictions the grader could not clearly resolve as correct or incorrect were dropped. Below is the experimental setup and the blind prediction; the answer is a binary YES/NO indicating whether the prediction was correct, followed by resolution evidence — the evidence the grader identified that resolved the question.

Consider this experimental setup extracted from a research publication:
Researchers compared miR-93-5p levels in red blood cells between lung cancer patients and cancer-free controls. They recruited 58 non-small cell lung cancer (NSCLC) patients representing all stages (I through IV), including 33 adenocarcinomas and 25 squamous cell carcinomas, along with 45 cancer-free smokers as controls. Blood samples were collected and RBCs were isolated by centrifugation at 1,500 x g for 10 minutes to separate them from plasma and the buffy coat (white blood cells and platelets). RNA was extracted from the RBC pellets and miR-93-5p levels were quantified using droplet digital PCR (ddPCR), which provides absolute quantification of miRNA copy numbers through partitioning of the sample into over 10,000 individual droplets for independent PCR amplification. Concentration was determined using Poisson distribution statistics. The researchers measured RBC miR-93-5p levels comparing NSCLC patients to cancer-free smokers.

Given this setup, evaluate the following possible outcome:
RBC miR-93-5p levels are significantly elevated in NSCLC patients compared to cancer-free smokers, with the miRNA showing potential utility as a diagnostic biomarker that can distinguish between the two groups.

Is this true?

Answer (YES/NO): YES